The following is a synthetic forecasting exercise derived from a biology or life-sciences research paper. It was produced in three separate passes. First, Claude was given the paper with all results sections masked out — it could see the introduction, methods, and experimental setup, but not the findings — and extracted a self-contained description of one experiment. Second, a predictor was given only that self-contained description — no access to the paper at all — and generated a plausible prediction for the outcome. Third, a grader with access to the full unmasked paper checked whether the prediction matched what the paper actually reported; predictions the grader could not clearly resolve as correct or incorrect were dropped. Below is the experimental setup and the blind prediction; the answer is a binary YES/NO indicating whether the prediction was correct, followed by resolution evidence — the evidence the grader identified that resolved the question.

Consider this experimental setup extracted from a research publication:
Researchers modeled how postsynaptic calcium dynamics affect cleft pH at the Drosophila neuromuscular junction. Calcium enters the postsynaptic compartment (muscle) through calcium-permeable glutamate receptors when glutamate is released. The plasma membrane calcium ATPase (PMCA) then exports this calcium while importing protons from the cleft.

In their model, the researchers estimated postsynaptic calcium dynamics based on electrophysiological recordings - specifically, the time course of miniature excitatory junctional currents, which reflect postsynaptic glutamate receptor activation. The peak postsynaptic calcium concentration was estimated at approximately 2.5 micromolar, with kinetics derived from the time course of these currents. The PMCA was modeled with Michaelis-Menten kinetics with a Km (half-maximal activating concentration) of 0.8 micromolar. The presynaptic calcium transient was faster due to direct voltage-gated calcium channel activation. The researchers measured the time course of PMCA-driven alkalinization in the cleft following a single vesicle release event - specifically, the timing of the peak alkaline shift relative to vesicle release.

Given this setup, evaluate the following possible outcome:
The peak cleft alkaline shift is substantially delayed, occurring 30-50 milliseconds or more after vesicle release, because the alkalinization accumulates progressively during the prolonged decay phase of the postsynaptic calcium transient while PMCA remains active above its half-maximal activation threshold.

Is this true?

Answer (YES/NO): YES